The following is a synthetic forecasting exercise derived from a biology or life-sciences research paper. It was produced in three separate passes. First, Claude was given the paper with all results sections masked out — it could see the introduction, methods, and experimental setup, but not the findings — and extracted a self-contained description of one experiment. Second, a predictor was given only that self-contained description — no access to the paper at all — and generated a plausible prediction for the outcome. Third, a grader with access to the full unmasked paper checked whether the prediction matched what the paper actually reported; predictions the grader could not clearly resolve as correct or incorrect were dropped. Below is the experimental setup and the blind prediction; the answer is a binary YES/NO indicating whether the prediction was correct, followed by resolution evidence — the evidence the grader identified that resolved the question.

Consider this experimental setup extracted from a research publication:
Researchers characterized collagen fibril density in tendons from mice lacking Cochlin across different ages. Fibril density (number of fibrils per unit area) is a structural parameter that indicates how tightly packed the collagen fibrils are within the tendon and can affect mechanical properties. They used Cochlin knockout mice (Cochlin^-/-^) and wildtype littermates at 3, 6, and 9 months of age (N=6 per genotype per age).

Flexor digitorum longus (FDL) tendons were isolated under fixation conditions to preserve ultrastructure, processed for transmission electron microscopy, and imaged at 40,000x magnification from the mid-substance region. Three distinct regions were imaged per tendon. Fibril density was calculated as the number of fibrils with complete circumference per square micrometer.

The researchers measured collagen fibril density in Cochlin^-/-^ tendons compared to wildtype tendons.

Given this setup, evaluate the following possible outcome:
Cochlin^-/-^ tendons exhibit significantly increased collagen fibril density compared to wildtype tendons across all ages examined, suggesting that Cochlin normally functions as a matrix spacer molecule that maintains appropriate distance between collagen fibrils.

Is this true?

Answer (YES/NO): NO